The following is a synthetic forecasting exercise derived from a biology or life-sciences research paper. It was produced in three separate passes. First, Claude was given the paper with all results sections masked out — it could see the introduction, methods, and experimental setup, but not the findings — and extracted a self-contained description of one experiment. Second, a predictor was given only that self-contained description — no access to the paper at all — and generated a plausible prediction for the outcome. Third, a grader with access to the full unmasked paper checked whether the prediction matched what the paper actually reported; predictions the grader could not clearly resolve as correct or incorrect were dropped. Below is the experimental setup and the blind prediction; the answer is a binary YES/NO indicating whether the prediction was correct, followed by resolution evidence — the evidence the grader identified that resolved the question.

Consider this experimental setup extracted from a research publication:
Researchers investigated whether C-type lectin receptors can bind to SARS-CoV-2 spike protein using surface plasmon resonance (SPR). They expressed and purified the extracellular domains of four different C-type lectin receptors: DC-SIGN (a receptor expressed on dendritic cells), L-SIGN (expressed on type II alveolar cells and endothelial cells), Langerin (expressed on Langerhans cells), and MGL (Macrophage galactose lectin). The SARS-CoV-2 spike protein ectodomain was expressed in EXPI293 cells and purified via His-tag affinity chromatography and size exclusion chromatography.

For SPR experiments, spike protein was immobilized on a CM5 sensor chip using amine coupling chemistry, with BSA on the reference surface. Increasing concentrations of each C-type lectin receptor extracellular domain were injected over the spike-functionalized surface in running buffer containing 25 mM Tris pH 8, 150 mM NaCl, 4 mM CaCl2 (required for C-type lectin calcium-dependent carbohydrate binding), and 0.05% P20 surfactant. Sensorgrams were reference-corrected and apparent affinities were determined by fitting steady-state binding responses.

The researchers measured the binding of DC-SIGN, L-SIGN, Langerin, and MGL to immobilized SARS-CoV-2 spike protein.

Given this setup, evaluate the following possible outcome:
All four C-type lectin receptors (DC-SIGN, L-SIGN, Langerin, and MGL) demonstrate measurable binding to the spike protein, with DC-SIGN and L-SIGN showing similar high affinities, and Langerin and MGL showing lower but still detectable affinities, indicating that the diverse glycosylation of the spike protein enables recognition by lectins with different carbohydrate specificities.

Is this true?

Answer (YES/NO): NO